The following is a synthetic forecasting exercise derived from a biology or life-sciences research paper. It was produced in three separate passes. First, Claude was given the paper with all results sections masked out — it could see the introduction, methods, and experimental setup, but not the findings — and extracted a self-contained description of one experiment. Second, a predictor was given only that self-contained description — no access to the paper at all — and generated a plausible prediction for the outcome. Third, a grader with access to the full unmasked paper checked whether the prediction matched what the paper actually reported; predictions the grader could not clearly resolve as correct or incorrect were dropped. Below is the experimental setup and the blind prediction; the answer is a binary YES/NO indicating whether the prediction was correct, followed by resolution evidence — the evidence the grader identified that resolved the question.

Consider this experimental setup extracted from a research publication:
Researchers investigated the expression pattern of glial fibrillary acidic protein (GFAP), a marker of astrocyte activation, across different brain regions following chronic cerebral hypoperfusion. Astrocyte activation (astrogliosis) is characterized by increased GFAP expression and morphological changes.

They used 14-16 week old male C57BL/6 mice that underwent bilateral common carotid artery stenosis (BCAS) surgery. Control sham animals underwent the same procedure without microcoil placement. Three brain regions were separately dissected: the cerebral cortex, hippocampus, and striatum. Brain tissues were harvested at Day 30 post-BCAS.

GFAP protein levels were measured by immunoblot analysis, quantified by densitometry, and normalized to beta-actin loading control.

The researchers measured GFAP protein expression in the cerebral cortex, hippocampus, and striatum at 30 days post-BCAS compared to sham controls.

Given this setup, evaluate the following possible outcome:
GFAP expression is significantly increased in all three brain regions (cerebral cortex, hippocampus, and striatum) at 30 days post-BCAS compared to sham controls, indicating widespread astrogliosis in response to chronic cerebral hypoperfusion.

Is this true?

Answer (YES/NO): NO